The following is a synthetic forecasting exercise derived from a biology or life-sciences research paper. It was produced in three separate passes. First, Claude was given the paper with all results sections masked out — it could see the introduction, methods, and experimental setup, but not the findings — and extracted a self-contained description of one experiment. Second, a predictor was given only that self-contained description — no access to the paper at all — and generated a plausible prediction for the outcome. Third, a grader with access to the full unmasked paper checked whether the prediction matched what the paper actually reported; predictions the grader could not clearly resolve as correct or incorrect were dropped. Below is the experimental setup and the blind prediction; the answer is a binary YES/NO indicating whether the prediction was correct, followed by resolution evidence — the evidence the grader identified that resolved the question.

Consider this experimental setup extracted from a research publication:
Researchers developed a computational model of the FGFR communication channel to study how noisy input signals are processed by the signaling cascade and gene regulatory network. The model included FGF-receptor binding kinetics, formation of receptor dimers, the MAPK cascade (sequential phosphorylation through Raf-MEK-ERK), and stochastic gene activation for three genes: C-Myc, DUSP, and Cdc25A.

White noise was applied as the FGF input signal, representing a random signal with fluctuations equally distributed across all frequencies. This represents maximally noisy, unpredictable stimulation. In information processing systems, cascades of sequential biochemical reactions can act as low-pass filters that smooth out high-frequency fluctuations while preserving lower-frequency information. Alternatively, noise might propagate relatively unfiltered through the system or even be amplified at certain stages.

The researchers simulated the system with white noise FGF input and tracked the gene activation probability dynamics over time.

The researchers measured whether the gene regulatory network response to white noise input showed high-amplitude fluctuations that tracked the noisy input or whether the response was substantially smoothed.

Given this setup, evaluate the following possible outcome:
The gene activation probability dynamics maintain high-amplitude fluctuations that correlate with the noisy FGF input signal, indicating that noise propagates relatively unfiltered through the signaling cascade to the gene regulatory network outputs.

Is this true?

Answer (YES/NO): NO